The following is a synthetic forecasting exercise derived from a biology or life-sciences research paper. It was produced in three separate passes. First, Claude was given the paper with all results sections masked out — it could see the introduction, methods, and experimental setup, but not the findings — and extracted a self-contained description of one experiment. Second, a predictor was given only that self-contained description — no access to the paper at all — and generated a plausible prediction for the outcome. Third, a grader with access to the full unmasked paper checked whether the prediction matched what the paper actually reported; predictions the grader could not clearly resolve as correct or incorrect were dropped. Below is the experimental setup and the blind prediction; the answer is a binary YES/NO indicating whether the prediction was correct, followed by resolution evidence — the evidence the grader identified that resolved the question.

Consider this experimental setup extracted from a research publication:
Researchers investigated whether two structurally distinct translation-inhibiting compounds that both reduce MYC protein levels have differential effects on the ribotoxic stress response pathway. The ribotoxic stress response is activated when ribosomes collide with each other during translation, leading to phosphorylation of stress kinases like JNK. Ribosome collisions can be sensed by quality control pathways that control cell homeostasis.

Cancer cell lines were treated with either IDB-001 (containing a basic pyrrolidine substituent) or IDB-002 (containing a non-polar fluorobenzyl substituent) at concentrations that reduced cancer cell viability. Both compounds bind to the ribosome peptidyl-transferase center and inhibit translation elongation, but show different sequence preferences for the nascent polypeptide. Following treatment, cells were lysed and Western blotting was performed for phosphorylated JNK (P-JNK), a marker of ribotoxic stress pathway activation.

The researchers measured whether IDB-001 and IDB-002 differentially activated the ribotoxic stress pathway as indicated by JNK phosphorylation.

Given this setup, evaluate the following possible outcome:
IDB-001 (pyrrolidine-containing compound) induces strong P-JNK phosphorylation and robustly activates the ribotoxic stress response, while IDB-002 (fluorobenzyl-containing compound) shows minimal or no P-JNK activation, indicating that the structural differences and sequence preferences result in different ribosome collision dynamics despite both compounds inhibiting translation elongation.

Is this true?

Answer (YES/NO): NO